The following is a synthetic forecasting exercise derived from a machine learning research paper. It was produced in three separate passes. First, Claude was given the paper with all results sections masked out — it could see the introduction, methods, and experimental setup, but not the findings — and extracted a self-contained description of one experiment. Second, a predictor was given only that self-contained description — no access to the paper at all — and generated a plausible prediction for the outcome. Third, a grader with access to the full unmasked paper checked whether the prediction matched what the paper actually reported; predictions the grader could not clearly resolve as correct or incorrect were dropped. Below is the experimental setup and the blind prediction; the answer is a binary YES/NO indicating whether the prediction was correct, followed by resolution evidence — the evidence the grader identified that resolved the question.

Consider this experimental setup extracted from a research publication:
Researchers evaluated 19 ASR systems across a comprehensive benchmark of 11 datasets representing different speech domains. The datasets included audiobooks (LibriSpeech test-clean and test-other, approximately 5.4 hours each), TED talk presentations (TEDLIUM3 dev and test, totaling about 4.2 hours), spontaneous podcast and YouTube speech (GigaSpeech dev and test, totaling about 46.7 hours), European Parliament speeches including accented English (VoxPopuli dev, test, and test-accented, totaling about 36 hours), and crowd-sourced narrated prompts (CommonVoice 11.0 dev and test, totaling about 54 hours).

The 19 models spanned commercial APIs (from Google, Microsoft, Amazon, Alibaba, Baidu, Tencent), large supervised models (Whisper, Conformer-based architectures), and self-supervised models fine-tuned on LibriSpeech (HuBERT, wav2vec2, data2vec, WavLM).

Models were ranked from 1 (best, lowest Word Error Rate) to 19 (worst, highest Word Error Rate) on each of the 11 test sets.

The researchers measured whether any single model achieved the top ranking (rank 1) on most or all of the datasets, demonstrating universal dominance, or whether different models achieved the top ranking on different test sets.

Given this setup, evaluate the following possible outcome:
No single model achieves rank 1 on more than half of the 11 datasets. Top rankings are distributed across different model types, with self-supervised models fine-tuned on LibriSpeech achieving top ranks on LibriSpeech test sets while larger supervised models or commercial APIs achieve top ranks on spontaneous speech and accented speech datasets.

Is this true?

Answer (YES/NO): NO